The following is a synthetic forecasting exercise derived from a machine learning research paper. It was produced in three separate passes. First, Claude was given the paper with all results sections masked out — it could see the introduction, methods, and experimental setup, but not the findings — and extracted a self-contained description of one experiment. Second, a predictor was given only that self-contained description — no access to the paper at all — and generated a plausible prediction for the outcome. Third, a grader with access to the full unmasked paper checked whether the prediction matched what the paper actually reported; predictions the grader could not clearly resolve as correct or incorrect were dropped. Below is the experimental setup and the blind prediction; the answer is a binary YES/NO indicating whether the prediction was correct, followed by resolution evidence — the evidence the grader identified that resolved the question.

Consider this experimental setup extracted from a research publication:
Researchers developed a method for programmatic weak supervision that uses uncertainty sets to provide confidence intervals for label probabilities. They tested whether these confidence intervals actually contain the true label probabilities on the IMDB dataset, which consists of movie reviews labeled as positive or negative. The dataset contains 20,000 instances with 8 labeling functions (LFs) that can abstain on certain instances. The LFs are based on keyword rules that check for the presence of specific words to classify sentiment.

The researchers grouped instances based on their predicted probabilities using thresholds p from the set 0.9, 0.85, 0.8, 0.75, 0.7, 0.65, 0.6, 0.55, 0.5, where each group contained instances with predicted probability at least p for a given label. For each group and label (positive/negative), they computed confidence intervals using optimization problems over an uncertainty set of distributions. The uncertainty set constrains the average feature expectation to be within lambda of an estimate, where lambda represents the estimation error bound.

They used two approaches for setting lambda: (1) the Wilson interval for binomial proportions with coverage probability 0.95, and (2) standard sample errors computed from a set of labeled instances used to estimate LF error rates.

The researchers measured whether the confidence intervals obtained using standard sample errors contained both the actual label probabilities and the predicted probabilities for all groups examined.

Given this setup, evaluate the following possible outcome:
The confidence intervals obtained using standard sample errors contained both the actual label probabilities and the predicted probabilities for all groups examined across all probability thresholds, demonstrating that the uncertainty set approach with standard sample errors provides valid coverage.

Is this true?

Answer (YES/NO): YES